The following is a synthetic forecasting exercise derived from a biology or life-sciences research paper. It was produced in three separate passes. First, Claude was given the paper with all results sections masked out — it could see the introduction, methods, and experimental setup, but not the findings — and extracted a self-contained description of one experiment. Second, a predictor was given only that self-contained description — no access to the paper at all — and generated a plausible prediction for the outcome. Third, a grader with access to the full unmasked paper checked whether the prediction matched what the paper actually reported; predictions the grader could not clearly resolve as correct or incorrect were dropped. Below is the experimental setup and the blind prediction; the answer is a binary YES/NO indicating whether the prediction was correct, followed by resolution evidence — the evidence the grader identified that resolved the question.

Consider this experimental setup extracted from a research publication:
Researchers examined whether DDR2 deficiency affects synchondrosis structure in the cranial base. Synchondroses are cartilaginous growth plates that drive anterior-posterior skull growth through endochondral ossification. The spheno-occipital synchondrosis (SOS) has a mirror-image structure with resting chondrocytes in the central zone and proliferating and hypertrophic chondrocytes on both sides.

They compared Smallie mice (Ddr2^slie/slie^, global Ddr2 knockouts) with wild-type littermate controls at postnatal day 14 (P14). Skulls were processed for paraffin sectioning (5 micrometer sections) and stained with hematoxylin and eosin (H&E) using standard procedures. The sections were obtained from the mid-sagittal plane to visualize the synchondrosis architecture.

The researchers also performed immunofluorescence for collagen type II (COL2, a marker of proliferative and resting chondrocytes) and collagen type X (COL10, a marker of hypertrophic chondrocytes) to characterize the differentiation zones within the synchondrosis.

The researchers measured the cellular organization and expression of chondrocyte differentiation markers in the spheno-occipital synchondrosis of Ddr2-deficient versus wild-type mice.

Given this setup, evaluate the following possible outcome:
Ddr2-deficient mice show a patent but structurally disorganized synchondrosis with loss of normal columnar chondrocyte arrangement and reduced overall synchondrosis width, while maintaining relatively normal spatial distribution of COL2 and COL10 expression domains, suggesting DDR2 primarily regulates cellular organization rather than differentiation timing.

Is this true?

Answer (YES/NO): NO